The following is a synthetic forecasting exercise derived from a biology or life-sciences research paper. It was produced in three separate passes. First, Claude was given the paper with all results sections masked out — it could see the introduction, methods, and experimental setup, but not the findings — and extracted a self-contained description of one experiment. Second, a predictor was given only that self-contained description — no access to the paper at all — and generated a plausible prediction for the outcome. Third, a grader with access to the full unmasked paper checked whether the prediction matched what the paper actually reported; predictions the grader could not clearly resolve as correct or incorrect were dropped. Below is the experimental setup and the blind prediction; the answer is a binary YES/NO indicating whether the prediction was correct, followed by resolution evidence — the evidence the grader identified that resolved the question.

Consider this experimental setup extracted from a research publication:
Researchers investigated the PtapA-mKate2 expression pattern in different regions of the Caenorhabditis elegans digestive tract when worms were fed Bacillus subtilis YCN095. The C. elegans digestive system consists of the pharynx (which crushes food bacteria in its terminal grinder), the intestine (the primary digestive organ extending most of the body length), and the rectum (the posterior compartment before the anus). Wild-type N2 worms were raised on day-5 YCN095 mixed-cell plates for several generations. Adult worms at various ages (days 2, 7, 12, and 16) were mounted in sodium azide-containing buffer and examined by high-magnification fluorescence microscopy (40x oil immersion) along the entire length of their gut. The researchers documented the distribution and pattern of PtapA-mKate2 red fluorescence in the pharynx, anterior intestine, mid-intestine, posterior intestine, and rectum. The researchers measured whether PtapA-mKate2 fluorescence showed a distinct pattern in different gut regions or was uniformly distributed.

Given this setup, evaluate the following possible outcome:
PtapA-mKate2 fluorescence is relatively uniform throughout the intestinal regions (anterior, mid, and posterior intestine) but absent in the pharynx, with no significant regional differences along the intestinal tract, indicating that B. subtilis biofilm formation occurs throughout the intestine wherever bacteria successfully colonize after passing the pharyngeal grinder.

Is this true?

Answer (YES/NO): NO